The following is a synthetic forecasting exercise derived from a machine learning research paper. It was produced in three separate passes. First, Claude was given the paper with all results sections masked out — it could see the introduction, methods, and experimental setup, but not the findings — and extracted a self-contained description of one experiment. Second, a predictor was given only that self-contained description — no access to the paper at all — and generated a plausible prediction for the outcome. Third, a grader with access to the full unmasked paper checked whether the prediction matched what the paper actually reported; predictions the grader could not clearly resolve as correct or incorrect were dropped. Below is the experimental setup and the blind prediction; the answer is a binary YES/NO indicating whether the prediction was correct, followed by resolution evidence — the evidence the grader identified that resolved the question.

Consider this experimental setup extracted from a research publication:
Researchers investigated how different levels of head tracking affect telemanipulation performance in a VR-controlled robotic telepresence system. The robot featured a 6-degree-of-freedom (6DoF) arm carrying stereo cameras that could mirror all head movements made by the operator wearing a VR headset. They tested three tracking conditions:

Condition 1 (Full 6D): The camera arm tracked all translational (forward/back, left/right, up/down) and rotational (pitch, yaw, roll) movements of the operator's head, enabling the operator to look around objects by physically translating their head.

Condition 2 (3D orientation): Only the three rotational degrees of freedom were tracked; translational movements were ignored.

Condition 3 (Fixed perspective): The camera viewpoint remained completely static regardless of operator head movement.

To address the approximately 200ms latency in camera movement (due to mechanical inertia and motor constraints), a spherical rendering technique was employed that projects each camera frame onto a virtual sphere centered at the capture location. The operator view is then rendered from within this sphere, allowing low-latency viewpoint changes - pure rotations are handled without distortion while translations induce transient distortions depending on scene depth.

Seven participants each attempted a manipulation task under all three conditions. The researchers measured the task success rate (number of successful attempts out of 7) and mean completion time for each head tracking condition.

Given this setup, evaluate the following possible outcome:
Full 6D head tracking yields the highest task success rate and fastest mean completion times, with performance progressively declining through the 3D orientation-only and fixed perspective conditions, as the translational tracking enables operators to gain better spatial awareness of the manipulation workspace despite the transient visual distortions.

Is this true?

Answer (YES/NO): NO